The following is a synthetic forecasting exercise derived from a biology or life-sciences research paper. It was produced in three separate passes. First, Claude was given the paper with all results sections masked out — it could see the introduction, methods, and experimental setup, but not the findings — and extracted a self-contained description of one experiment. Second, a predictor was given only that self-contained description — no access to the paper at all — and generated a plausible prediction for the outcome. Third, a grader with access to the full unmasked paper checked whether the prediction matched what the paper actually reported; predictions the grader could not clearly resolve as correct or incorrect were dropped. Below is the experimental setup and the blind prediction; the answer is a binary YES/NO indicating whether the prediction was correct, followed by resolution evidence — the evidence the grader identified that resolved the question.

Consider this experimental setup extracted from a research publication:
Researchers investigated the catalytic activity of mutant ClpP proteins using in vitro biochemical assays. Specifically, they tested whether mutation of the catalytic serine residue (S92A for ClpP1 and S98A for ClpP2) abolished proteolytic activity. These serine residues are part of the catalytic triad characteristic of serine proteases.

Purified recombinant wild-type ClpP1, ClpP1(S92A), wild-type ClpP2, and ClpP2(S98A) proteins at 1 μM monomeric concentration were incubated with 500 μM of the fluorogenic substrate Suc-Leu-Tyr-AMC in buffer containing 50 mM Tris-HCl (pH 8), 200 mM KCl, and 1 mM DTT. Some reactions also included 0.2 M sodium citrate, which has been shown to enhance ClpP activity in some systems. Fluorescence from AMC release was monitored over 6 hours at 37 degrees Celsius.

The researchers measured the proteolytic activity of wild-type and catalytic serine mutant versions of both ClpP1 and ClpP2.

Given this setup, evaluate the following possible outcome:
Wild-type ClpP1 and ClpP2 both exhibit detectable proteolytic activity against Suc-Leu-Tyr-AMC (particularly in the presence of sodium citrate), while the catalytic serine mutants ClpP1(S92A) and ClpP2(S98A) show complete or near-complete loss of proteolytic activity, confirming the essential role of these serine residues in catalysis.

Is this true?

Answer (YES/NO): NO